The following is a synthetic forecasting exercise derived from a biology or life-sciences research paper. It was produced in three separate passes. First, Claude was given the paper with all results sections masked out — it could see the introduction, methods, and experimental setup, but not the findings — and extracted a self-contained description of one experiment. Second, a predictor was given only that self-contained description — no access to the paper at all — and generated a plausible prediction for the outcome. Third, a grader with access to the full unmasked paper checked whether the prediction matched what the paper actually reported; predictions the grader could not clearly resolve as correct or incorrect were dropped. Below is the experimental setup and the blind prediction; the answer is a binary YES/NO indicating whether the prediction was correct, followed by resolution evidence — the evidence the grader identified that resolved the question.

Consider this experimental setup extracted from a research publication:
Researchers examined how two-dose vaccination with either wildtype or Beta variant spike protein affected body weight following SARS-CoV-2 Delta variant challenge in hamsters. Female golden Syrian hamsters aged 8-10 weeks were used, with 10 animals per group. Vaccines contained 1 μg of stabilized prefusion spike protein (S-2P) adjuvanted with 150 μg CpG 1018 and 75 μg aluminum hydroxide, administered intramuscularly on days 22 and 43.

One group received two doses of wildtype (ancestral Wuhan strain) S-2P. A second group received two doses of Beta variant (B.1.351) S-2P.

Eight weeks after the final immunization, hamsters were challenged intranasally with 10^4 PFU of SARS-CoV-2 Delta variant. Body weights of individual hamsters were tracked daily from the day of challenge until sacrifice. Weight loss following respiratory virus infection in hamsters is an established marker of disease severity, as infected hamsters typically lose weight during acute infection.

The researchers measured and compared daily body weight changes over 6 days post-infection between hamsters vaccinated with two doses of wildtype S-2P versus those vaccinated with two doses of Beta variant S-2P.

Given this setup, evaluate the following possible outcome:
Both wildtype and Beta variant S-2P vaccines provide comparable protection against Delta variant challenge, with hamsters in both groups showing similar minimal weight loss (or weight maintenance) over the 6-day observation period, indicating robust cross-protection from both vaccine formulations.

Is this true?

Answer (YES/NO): YES